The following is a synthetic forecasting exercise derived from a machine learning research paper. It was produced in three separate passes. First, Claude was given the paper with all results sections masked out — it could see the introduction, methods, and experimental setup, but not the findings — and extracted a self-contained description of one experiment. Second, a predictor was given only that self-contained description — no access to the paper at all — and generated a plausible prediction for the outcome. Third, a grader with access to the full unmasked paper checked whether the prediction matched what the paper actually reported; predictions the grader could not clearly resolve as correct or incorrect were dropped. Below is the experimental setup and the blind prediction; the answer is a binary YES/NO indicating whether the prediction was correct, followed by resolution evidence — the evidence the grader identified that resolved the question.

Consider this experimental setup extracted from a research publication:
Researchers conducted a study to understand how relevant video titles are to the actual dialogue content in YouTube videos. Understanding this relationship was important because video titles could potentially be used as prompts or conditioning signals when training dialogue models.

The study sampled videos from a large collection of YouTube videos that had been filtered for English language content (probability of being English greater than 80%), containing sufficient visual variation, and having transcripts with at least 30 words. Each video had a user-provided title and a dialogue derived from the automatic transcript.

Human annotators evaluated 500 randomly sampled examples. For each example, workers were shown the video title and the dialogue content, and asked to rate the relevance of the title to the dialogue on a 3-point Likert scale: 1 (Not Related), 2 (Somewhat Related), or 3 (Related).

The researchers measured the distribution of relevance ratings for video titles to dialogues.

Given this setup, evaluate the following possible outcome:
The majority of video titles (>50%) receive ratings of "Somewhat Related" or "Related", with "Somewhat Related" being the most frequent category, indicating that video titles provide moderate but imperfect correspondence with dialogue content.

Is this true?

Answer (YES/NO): NO